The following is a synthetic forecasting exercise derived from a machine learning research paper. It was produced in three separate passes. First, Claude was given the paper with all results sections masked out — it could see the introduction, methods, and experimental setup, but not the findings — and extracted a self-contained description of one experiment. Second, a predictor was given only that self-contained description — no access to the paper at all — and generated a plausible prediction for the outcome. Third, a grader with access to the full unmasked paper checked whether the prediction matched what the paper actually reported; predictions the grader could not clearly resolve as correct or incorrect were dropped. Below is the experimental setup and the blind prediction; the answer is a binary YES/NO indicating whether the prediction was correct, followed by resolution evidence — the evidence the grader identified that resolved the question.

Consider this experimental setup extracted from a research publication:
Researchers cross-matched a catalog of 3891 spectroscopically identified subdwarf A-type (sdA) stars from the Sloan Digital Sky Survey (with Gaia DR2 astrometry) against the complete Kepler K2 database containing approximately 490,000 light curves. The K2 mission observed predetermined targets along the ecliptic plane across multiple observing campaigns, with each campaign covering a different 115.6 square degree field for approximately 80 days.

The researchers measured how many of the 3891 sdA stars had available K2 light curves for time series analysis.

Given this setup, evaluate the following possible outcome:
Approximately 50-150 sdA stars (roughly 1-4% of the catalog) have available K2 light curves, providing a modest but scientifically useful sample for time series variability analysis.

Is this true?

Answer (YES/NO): NO